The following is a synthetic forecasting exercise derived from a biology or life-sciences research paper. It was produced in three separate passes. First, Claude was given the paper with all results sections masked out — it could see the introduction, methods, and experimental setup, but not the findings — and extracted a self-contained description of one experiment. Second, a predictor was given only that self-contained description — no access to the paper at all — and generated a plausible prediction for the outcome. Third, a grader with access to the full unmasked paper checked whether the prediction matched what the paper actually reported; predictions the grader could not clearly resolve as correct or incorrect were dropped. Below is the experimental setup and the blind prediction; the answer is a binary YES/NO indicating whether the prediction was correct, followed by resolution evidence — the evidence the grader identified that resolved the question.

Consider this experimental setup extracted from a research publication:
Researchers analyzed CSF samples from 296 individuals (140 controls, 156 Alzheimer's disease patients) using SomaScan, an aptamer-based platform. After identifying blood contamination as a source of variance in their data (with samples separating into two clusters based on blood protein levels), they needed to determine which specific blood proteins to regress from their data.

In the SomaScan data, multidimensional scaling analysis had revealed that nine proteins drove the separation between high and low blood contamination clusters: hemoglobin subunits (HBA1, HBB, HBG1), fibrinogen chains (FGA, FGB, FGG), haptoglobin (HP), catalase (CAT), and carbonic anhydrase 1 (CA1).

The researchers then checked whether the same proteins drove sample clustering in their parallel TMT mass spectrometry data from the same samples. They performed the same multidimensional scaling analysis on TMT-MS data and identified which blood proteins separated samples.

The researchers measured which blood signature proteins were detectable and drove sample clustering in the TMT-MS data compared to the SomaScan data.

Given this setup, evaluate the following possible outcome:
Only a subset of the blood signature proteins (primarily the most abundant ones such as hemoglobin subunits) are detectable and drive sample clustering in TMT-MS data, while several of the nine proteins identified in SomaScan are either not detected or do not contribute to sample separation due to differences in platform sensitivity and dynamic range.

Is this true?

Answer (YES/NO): NO